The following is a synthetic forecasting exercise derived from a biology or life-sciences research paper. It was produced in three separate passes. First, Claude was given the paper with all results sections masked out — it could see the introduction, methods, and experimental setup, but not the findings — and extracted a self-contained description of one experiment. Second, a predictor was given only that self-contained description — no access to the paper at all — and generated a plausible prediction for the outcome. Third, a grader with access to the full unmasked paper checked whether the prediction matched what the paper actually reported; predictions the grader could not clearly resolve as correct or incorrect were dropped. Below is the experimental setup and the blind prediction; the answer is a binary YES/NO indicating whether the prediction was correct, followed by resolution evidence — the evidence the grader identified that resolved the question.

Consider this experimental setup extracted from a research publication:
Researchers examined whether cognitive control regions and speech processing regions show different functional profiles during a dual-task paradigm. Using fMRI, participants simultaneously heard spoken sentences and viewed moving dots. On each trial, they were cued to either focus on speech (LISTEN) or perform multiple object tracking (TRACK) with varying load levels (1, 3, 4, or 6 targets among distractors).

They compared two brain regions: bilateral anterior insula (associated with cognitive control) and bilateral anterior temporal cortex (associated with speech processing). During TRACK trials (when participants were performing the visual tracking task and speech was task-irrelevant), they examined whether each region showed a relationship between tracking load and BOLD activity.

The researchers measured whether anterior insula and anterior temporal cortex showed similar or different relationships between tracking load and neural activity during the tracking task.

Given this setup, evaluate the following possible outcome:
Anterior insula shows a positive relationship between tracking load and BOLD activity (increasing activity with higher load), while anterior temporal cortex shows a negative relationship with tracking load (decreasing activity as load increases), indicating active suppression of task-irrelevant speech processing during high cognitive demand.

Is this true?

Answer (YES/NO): NO